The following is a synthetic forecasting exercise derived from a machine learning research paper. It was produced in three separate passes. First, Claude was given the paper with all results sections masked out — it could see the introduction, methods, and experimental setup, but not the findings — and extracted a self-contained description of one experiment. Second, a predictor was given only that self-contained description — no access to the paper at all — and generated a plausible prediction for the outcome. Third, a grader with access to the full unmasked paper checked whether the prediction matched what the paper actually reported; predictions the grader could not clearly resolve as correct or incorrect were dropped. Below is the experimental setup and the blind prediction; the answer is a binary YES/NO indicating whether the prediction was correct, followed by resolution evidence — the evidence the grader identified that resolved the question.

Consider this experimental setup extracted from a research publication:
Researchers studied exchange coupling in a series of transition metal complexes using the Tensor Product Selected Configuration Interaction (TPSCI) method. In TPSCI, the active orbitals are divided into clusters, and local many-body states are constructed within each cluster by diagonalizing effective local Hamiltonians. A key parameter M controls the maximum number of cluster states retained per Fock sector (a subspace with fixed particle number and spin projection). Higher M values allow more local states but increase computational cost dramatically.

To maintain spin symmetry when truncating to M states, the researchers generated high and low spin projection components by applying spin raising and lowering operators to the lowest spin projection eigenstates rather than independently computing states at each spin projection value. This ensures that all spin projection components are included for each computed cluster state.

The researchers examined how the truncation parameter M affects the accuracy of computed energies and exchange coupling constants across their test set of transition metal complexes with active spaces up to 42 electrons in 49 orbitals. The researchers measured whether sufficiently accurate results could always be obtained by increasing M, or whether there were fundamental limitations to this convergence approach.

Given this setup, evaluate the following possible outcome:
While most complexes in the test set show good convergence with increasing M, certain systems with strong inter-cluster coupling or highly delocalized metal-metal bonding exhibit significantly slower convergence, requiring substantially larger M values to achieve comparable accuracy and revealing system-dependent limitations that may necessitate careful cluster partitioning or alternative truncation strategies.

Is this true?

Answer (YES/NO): NO